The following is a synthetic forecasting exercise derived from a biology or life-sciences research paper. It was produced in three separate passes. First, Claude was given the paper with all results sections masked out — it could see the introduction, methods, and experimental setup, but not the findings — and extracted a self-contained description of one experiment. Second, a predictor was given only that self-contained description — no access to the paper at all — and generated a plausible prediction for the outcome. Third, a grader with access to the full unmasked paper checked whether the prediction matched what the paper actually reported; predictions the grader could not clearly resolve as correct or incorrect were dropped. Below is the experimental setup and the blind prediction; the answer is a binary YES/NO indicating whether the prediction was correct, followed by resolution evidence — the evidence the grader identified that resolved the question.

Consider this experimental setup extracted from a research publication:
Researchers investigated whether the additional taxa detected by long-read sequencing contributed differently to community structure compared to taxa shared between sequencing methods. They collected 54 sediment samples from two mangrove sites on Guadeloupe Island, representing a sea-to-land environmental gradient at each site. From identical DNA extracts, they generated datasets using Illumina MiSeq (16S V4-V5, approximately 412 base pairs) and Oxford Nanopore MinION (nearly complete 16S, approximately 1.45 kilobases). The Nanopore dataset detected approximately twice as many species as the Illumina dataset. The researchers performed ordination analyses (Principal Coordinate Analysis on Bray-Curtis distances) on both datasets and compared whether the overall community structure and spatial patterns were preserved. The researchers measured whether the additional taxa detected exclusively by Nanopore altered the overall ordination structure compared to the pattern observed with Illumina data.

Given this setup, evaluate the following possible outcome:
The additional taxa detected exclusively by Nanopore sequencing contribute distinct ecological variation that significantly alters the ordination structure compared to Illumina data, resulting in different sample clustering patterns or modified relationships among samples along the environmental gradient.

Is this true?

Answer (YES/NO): NO